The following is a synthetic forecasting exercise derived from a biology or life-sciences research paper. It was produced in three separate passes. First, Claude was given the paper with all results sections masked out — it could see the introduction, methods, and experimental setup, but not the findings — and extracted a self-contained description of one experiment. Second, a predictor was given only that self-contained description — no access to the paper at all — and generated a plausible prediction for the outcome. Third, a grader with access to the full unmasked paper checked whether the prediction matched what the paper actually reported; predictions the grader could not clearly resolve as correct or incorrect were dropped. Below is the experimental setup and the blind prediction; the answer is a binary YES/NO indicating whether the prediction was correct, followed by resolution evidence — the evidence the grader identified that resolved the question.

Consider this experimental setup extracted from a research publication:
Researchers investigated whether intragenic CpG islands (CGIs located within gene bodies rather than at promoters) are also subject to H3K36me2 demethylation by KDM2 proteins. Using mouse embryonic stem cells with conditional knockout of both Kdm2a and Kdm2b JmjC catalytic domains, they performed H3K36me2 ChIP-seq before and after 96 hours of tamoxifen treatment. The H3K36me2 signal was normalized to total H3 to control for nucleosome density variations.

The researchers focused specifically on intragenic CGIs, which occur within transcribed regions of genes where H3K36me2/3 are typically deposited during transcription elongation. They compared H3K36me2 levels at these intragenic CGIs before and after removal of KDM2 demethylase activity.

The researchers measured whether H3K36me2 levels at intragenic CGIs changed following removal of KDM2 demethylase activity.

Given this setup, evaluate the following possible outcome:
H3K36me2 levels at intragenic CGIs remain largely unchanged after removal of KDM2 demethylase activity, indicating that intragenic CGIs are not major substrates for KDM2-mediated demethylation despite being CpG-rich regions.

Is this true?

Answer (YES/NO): NO